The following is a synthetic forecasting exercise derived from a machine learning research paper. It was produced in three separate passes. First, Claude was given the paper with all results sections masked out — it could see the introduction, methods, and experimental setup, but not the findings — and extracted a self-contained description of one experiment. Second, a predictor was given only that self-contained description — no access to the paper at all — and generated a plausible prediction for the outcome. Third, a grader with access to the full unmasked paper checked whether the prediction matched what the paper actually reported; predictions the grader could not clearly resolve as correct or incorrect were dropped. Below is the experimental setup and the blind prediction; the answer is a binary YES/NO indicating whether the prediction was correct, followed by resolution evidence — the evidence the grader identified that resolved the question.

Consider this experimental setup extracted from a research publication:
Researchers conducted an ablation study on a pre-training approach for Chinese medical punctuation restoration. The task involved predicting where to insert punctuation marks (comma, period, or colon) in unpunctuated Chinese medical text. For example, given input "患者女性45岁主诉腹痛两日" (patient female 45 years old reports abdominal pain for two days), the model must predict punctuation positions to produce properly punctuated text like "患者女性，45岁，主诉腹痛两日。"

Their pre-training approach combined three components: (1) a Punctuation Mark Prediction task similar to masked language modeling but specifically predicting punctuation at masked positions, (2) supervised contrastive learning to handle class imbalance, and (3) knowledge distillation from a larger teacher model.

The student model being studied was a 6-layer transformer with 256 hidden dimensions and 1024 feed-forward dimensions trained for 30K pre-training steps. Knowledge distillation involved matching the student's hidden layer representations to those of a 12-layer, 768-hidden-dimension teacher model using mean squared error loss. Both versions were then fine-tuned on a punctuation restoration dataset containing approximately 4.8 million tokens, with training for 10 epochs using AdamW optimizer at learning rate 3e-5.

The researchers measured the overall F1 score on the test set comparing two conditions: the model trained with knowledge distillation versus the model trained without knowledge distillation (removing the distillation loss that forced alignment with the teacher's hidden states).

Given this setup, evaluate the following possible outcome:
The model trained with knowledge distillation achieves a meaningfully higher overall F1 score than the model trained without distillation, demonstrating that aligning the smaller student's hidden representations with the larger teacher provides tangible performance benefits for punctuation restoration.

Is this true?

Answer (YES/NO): NO